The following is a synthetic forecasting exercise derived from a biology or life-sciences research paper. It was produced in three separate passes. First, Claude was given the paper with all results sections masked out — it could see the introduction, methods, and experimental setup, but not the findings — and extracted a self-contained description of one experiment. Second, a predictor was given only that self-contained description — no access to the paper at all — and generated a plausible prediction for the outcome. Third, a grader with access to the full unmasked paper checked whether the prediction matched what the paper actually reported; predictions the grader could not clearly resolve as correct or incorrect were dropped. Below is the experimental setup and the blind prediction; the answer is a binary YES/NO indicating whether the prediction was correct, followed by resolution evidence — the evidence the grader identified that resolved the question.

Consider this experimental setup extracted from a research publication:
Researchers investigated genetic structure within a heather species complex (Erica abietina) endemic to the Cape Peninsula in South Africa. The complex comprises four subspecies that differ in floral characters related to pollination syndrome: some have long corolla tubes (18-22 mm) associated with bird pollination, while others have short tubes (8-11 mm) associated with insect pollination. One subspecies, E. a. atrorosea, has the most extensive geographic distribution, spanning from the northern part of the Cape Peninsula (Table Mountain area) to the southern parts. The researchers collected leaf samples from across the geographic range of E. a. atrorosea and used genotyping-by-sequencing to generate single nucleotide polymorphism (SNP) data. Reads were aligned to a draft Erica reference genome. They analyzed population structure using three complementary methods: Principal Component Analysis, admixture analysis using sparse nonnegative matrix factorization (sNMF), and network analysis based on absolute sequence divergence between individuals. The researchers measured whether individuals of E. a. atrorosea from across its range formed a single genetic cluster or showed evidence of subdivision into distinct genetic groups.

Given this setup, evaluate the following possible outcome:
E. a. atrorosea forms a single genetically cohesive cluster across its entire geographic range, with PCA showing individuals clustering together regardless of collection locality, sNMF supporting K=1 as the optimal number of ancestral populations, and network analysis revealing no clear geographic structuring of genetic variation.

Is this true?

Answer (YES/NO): NO